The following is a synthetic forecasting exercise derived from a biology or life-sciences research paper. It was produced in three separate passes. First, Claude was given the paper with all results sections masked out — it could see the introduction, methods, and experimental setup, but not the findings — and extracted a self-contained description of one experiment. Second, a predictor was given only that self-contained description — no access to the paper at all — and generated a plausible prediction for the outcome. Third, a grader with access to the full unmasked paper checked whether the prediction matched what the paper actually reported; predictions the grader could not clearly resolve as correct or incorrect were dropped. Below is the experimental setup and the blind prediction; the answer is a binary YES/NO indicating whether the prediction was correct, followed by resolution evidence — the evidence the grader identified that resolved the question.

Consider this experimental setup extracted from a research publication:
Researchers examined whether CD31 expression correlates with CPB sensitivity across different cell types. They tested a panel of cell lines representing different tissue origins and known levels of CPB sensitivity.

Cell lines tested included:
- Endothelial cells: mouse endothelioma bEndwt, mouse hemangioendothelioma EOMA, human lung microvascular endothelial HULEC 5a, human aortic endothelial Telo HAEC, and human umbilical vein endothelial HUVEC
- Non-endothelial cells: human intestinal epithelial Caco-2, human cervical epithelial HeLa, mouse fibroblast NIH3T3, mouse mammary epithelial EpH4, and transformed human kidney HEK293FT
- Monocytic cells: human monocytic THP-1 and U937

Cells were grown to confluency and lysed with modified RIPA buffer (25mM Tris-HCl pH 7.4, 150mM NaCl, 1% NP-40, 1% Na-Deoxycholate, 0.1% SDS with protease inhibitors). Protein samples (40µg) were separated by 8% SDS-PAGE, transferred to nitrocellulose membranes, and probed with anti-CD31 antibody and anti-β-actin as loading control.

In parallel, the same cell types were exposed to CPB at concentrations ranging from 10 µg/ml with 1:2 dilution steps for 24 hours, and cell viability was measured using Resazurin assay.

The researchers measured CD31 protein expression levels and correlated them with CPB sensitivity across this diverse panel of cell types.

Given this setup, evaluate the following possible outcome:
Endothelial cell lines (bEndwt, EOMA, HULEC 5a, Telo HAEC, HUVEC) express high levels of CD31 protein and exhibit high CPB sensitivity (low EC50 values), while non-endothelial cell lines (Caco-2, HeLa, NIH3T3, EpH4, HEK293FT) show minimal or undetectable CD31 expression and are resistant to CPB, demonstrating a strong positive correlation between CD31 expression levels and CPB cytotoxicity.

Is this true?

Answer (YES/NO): YES